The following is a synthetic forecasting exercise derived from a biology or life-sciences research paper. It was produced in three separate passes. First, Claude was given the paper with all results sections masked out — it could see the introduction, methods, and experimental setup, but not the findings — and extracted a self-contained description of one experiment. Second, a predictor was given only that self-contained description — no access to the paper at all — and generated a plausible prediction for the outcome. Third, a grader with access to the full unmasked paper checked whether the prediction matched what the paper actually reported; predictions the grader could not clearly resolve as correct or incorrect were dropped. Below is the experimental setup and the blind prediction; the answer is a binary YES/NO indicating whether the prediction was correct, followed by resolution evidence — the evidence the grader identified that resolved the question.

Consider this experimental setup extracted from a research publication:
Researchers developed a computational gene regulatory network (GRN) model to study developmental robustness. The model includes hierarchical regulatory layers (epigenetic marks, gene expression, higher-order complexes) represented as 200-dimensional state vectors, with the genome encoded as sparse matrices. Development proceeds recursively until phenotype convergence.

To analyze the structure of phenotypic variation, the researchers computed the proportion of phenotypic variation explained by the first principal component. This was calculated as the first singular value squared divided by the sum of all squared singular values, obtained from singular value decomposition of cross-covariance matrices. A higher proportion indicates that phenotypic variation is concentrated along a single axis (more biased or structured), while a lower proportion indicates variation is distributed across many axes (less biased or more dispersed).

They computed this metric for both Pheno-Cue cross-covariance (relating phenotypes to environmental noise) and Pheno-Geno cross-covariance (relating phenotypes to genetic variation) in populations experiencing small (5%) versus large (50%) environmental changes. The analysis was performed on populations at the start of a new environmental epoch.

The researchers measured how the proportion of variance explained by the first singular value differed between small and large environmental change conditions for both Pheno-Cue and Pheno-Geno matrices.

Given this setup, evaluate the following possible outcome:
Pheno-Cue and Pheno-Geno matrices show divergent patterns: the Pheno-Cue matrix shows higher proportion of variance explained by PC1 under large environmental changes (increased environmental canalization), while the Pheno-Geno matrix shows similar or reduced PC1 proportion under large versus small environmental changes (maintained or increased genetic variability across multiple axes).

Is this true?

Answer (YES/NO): NO